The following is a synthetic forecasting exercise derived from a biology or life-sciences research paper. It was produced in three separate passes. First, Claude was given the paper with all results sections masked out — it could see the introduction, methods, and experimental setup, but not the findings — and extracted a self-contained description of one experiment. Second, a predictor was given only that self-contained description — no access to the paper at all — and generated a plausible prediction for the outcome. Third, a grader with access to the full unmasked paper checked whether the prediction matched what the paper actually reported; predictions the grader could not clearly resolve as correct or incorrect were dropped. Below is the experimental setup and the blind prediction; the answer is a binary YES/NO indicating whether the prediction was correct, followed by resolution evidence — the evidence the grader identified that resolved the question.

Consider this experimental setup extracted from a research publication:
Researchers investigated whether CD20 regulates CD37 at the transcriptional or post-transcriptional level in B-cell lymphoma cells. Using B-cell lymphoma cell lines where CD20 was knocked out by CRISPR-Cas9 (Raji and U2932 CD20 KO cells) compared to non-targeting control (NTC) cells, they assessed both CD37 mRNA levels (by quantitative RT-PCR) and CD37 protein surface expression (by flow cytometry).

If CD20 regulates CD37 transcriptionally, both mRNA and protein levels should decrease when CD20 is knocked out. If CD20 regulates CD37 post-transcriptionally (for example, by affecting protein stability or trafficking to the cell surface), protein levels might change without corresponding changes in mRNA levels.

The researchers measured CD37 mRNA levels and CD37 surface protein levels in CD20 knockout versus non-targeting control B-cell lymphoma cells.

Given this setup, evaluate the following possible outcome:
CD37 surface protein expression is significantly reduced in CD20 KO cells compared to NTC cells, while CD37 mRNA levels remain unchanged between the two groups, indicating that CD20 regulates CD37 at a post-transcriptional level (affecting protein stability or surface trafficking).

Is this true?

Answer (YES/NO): YES